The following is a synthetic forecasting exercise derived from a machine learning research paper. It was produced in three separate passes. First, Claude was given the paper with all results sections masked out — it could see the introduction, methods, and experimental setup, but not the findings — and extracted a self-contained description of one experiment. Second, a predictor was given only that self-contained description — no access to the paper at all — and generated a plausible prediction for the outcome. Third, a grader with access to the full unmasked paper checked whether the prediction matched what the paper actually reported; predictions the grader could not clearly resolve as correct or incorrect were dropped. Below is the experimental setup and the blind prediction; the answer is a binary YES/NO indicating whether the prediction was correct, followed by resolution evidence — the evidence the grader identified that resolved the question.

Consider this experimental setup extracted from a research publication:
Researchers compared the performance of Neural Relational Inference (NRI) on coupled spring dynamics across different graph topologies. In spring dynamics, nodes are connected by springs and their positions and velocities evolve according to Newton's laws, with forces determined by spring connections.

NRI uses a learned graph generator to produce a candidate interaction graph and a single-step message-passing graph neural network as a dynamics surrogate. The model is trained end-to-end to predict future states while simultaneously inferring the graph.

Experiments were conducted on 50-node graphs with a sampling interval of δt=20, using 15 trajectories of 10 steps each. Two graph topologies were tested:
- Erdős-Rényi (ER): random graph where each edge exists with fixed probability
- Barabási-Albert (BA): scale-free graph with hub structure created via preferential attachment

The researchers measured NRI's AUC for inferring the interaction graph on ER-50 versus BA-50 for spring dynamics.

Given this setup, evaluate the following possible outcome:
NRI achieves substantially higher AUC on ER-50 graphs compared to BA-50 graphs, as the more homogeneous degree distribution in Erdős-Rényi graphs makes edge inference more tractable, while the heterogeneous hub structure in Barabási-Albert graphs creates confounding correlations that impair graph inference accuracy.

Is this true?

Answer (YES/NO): NO